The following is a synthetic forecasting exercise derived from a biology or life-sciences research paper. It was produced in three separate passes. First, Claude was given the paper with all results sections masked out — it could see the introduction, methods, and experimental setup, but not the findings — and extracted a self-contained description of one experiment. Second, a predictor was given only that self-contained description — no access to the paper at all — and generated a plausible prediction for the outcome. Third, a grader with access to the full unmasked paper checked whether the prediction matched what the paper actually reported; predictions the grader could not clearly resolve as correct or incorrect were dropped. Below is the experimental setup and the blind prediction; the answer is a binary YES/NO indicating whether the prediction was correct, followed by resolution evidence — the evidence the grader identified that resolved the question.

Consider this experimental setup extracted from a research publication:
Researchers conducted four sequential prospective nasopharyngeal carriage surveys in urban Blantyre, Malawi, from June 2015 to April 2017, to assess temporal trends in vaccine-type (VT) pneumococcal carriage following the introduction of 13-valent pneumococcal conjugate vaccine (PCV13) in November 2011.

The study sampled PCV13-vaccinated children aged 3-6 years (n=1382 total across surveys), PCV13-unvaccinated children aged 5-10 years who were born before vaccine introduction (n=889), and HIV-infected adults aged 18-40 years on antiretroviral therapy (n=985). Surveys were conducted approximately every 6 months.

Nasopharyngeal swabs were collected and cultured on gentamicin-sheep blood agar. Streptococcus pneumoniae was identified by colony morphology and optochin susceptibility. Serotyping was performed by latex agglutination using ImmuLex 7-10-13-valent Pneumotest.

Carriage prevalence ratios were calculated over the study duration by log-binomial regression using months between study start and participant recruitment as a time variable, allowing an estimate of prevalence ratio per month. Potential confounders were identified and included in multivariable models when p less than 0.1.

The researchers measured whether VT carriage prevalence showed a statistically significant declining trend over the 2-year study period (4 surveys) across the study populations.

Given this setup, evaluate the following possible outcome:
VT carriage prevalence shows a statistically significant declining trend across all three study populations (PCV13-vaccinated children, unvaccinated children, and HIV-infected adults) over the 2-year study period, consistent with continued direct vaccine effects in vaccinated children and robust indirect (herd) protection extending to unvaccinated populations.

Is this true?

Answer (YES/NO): NO